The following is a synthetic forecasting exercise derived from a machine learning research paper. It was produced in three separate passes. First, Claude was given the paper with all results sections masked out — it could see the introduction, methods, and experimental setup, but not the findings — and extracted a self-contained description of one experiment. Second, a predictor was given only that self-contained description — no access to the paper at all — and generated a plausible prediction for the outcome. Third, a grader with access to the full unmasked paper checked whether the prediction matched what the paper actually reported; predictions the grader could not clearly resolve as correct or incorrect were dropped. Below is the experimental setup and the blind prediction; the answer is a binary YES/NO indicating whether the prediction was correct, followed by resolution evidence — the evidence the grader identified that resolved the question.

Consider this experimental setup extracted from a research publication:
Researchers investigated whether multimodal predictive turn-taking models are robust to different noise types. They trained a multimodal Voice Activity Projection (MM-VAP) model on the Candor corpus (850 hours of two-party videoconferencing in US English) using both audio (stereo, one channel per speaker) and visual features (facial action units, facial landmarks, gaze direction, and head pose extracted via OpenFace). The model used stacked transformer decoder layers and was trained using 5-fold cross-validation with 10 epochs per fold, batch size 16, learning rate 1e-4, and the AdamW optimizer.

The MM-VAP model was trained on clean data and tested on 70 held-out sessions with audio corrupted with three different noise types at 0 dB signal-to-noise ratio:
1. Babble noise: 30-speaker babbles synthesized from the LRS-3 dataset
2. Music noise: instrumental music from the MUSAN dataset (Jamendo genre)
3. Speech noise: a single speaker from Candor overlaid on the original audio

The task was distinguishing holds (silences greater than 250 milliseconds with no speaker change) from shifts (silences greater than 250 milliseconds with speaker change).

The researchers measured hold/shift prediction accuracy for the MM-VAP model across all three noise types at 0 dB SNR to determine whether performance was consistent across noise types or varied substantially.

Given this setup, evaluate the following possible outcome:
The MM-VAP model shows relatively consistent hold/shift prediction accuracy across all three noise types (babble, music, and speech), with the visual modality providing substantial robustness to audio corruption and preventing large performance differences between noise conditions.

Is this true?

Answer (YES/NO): NO